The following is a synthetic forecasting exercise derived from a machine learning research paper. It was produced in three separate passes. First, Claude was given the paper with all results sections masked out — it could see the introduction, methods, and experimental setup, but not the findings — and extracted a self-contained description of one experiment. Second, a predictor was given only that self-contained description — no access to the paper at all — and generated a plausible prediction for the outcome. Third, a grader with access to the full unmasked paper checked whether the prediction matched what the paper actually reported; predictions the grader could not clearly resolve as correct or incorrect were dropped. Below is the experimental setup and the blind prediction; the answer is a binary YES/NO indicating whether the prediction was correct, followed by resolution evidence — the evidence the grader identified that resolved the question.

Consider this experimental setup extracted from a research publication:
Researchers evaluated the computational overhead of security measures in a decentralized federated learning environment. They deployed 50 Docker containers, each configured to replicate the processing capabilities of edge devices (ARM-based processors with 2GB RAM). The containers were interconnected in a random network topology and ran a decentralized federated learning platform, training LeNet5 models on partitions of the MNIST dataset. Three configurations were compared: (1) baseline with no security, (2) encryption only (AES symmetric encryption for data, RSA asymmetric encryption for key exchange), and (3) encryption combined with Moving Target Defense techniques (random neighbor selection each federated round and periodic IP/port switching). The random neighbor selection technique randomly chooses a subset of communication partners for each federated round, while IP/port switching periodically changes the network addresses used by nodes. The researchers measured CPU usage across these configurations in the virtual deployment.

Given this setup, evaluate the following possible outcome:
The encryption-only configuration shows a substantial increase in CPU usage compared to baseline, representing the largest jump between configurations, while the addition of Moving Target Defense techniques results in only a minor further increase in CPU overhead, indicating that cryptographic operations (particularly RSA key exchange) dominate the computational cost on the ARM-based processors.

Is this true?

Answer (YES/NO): NO